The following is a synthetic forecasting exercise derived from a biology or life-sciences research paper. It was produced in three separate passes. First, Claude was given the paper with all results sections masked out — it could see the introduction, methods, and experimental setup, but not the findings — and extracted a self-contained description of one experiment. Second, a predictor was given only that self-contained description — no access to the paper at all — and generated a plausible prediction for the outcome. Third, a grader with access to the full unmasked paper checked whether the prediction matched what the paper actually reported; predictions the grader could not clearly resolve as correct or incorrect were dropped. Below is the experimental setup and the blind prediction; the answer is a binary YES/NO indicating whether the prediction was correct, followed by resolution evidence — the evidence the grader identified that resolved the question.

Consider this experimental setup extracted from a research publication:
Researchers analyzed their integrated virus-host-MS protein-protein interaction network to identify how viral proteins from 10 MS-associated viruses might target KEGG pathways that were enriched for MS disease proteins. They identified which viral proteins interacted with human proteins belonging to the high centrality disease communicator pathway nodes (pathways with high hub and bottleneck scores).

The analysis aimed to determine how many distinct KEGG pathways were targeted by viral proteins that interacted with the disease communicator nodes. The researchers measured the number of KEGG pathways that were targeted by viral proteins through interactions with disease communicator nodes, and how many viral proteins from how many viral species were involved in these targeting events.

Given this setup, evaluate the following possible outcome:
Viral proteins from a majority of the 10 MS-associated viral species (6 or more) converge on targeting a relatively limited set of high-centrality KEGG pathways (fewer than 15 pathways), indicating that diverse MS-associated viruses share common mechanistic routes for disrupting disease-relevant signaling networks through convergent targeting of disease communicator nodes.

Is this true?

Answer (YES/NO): YES